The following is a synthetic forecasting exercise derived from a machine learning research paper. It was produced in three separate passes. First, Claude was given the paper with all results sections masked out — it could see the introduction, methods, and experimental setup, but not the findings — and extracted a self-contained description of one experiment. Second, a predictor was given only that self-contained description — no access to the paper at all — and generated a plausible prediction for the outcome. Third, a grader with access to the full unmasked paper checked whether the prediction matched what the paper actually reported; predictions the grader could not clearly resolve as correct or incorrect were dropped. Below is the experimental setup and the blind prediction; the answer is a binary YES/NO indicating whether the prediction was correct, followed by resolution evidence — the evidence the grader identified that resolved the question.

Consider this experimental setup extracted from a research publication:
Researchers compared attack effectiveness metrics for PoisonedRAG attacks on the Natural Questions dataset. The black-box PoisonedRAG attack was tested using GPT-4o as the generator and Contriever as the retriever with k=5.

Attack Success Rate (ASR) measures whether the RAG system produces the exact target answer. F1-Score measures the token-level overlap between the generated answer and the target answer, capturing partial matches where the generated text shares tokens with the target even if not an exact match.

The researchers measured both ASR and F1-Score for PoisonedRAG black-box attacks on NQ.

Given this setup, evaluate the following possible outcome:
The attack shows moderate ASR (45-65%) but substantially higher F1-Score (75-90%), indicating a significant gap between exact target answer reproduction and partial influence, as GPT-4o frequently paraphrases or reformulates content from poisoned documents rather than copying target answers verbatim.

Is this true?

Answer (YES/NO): NO